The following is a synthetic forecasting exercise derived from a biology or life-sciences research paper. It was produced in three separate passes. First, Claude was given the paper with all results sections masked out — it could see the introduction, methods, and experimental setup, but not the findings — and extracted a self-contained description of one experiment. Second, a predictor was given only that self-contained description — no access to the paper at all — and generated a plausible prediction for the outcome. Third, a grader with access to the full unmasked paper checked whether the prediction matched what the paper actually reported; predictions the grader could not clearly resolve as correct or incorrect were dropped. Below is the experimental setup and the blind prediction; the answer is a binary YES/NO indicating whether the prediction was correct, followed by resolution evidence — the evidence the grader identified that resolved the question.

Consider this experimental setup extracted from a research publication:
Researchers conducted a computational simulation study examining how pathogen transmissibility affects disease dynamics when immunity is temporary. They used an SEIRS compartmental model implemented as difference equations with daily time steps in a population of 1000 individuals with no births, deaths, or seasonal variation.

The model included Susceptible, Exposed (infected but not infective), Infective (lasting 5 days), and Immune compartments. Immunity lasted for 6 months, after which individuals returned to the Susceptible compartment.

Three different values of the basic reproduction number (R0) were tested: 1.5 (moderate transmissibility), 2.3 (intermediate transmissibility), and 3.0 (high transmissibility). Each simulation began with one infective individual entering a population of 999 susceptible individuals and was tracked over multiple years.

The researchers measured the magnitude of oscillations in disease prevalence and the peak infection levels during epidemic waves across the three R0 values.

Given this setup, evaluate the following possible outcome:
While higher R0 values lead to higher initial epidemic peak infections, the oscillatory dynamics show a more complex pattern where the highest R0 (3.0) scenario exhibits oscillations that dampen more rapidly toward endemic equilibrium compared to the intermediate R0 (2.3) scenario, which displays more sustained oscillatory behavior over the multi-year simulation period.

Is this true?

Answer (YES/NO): NO